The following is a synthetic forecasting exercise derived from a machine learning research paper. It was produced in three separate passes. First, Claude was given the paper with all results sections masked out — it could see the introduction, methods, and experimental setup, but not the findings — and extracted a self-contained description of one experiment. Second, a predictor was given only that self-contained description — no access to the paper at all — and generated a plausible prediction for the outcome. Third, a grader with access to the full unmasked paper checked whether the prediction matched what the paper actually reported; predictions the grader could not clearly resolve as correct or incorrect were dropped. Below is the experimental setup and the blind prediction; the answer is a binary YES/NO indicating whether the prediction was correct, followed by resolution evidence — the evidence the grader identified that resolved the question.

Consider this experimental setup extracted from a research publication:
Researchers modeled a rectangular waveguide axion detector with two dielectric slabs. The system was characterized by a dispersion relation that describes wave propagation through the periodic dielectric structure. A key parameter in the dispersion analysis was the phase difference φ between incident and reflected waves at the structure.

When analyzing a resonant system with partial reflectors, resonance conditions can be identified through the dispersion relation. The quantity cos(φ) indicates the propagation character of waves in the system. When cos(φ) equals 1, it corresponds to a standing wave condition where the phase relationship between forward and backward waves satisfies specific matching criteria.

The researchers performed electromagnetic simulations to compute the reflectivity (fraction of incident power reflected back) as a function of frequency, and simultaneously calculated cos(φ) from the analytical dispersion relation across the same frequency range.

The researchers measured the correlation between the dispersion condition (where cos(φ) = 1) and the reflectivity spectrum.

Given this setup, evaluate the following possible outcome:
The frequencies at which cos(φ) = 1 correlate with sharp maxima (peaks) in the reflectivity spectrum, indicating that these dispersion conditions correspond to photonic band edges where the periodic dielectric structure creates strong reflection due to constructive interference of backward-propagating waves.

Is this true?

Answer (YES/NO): NO